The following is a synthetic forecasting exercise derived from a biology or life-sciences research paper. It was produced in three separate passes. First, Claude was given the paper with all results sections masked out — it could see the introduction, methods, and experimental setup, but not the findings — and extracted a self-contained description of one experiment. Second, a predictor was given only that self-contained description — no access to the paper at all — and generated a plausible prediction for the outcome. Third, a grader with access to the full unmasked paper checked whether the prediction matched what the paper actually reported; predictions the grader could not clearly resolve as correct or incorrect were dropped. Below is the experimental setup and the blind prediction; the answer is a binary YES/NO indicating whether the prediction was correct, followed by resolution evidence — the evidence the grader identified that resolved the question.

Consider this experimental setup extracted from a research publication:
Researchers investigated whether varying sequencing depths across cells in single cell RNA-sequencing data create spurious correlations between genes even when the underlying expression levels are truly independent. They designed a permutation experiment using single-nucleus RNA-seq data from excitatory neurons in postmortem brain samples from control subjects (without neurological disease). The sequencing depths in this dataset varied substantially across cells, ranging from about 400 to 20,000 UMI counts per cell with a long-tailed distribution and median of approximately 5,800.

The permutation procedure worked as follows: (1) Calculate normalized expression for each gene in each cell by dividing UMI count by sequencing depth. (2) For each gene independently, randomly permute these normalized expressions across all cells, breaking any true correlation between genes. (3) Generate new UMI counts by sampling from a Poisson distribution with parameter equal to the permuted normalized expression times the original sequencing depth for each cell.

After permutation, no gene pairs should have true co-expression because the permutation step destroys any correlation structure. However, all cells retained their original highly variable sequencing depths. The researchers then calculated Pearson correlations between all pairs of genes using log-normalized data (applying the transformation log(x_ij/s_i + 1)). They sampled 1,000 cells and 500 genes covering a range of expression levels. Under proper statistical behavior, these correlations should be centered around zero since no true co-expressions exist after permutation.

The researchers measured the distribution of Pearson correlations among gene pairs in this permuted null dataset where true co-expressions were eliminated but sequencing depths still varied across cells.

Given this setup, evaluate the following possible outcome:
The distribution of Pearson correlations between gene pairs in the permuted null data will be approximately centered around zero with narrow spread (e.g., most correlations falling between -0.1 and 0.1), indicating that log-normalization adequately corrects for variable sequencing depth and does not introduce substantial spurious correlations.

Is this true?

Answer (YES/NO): NO